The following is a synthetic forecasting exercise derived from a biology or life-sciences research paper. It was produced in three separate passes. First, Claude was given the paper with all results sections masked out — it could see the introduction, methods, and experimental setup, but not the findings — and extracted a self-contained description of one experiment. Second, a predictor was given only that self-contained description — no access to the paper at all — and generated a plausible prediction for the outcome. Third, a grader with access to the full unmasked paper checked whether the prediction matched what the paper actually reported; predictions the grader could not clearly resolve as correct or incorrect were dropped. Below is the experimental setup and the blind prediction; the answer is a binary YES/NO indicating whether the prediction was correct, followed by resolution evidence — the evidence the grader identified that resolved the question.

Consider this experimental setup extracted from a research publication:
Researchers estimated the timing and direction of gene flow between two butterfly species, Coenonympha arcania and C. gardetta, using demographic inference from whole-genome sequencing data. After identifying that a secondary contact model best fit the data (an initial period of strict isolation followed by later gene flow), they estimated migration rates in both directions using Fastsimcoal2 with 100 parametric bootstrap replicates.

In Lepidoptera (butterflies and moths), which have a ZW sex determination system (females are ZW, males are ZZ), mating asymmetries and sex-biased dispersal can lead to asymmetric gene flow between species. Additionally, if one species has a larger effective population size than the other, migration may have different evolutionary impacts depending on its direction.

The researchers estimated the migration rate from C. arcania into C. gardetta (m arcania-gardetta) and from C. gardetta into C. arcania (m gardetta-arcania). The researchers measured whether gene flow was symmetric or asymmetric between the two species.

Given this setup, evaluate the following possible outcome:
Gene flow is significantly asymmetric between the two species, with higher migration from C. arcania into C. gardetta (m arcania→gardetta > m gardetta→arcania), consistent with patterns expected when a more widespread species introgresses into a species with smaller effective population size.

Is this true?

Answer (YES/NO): NO